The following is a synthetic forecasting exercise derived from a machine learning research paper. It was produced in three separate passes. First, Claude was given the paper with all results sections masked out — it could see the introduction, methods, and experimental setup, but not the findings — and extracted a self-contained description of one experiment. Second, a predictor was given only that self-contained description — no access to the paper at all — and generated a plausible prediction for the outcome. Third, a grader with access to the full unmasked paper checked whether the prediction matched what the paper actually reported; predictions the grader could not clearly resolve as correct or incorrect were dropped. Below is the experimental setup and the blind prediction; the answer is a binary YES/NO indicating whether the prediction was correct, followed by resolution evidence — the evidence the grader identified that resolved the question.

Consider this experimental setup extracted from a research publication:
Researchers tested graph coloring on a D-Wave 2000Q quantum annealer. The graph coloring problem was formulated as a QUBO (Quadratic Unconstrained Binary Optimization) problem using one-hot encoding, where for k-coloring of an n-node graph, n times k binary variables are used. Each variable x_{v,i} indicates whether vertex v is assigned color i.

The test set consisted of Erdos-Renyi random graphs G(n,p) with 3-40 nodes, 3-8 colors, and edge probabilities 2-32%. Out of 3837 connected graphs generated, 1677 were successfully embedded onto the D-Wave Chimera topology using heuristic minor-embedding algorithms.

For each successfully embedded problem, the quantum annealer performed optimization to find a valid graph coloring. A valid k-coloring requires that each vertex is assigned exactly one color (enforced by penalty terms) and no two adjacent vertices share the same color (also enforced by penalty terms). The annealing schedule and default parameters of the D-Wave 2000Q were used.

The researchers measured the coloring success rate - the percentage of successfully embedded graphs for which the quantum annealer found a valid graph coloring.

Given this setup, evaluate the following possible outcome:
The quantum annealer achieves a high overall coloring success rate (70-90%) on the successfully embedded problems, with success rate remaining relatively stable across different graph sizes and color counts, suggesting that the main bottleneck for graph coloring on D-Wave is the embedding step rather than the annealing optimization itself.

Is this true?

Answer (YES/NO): NO